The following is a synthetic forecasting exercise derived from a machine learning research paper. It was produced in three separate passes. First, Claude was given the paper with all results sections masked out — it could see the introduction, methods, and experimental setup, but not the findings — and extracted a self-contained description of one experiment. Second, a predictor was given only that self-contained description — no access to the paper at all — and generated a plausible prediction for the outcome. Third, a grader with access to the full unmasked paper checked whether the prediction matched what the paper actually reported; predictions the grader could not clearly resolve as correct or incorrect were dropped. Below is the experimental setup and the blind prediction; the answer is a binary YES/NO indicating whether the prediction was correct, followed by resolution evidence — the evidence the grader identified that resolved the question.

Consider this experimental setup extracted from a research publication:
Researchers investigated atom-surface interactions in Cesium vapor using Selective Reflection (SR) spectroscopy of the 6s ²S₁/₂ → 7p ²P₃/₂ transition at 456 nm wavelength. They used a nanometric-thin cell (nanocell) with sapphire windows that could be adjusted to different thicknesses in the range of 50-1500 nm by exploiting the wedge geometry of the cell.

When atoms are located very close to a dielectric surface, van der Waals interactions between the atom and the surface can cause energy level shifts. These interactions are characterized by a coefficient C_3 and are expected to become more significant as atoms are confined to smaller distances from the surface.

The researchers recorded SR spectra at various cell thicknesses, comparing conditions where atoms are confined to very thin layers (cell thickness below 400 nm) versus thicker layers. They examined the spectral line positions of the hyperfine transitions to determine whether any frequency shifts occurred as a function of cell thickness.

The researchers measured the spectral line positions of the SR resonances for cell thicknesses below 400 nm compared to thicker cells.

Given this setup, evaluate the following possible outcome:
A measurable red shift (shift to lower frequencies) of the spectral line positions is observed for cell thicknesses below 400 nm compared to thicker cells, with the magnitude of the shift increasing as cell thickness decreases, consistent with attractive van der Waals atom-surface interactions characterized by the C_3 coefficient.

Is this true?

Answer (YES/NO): YES